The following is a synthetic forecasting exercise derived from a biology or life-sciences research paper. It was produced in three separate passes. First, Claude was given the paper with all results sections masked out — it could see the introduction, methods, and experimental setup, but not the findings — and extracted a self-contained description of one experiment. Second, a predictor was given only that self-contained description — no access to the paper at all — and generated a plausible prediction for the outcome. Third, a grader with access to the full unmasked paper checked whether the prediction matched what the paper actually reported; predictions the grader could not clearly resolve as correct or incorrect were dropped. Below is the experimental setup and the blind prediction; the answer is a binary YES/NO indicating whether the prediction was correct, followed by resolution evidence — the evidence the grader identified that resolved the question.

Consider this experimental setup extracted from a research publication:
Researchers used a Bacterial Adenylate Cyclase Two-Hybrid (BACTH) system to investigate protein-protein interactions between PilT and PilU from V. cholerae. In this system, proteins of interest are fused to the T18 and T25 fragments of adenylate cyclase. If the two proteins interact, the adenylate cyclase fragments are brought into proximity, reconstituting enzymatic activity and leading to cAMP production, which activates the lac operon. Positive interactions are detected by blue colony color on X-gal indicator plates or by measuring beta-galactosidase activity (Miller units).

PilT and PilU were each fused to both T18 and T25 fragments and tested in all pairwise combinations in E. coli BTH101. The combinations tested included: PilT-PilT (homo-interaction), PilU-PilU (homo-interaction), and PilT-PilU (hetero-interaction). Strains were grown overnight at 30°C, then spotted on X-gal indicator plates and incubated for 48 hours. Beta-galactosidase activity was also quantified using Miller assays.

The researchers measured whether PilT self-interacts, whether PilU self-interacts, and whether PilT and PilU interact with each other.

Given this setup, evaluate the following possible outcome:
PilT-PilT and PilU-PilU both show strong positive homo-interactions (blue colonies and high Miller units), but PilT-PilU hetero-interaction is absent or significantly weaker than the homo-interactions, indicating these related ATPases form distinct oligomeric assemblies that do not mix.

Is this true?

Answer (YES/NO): NO